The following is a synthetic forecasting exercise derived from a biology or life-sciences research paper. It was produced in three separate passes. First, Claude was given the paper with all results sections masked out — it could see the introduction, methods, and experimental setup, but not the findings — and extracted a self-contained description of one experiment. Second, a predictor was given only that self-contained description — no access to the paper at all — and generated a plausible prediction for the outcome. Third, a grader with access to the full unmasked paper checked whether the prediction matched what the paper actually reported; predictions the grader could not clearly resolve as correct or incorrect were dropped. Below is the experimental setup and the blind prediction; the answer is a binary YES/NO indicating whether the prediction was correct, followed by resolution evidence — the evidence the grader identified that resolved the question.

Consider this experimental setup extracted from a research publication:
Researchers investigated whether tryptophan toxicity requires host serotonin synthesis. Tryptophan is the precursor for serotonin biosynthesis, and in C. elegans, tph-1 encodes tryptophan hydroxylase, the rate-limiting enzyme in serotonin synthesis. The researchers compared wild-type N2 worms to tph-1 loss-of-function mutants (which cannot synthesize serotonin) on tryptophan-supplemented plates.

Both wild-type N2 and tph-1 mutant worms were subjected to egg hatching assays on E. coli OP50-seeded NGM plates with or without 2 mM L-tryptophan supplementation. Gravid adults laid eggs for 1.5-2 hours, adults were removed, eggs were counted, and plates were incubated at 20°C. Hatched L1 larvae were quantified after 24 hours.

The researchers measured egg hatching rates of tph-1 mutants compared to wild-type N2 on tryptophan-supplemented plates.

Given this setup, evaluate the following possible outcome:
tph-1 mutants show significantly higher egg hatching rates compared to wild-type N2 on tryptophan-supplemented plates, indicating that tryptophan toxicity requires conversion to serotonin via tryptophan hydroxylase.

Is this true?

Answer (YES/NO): NO